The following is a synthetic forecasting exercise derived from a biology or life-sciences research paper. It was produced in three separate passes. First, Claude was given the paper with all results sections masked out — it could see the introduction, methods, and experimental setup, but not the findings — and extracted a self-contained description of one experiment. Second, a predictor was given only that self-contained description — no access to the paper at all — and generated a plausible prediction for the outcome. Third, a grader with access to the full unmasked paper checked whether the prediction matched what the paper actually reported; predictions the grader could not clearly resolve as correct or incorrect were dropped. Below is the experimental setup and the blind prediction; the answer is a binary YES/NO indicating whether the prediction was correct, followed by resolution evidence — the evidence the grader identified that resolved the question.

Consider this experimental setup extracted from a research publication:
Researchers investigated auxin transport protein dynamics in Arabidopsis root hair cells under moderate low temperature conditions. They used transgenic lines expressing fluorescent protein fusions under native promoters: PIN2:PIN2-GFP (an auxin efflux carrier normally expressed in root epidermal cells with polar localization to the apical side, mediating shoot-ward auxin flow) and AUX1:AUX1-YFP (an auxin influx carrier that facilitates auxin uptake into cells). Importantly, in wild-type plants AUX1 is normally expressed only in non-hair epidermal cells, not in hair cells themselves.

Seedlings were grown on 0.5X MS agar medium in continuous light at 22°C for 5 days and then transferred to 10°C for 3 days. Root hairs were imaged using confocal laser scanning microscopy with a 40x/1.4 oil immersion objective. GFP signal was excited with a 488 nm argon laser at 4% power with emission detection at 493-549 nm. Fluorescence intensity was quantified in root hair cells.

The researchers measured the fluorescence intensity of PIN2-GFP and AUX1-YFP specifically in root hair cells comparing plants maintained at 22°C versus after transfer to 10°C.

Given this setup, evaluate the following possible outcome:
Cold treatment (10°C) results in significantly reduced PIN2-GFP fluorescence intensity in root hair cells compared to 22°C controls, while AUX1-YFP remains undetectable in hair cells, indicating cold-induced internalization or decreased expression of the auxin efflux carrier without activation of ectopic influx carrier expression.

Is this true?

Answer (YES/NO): NO